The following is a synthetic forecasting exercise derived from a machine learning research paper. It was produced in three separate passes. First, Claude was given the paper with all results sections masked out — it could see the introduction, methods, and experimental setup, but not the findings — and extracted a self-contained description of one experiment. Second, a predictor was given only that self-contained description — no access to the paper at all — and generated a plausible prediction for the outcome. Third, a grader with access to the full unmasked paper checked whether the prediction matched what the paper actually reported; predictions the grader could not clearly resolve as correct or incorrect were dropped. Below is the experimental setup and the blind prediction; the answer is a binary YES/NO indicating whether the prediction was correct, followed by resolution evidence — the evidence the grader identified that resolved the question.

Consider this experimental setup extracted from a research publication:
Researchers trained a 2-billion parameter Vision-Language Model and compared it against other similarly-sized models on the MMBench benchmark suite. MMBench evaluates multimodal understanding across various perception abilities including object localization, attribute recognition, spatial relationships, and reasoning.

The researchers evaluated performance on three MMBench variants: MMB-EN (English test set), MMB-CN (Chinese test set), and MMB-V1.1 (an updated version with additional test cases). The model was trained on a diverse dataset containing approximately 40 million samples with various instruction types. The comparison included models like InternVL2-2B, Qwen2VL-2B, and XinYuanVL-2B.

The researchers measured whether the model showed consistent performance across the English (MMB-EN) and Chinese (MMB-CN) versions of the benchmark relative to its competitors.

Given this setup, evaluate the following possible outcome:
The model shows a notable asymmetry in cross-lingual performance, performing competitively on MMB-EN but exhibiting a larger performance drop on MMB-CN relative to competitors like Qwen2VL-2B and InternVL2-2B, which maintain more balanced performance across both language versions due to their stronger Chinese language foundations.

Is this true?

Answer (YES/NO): NO